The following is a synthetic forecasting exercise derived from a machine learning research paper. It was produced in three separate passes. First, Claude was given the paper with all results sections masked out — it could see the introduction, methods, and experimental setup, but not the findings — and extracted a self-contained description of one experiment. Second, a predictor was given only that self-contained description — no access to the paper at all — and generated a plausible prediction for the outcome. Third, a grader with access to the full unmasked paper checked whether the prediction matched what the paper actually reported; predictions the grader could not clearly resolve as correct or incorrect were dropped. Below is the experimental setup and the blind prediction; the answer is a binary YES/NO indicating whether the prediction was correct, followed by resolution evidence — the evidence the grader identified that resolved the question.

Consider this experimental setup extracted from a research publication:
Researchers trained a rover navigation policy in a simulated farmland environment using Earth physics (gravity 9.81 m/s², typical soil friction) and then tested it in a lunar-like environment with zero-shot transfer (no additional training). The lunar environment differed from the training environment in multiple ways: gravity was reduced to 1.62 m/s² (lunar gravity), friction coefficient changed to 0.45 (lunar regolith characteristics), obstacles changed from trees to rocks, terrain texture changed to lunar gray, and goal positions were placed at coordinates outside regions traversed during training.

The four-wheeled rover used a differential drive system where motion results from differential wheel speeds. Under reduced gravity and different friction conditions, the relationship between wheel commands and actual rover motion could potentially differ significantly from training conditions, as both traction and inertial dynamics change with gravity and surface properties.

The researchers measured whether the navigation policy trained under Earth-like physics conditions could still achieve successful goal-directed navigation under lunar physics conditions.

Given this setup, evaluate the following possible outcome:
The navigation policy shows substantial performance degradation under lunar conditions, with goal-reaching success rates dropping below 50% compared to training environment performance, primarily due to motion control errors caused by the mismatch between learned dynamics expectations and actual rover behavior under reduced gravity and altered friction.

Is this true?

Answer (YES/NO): NO